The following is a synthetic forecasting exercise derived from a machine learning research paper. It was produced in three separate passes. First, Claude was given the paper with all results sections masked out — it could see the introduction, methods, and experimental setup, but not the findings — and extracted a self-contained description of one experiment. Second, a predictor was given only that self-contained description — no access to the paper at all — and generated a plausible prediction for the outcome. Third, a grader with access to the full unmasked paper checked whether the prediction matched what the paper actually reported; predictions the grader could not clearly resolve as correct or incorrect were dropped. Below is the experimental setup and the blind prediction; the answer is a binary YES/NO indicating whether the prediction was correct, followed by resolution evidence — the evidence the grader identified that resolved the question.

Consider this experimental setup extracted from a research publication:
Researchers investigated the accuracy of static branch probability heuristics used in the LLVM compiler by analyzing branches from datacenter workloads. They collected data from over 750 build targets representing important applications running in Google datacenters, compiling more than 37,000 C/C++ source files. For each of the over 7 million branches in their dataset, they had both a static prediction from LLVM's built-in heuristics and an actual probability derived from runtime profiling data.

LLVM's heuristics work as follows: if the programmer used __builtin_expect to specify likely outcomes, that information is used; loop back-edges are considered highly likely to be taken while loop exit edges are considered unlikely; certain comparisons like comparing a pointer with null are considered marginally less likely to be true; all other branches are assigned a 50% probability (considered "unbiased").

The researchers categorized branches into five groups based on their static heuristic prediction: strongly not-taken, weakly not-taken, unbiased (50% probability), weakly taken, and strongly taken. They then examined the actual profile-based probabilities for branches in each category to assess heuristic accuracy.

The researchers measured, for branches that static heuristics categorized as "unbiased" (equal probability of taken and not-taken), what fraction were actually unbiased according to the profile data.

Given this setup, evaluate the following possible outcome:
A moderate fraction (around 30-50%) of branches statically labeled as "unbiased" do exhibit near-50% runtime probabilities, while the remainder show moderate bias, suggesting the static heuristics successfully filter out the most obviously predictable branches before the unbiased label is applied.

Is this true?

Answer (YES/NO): NO